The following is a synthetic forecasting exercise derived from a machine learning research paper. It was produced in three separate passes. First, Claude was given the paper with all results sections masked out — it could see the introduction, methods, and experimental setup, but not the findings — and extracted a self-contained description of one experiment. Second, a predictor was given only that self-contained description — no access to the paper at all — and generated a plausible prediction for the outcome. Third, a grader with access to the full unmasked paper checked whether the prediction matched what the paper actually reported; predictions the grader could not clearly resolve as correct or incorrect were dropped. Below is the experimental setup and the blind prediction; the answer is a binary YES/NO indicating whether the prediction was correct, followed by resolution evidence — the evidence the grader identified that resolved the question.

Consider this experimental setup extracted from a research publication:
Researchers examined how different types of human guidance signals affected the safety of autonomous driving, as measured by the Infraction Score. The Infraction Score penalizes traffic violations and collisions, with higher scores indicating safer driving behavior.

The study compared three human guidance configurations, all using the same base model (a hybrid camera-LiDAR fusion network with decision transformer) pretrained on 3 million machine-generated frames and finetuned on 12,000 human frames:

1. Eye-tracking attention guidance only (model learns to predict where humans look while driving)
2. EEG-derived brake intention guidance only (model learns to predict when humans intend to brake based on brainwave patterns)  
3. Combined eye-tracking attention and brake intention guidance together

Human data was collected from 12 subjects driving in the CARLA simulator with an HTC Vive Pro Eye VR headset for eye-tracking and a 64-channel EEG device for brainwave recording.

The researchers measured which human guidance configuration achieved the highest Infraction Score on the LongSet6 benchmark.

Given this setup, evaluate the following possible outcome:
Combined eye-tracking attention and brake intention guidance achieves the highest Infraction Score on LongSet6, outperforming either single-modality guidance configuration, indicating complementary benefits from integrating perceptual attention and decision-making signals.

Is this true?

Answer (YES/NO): NO